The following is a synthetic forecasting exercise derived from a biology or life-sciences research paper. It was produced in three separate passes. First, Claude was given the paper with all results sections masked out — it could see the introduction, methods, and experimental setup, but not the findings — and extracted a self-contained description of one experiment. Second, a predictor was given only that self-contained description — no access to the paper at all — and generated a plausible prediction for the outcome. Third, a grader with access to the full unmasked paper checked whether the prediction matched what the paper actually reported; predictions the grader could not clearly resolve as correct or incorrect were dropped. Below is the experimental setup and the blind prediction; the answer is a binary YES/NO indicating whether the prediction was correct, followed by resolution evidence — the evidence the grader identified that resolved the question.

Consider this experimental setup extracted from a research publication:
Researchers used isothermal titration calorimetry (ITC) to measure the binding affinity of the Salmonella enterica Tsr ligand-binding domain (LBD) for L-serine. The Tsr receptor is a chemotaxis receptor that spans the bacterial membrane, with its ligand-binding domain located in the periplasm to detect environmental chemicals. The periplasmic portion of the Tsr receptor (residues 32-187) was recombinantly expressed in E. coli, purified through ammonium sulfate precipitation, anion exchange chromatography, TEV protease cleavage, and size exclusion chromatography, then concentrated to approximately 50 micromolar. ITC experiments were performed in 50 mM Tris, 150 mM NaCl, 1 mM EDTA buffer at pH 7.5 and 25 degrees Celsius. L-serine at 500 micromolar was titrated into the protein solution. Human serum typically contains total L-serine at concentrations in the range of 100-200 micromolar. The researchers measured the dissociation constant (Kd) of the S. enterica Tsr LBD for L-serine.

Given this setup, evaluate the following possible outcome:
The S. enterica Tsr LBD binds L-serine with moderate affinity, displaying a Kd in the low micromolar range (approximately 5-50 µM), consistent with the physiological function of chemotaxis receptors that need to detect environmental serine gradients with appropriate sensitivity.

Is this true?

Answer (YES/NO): YES